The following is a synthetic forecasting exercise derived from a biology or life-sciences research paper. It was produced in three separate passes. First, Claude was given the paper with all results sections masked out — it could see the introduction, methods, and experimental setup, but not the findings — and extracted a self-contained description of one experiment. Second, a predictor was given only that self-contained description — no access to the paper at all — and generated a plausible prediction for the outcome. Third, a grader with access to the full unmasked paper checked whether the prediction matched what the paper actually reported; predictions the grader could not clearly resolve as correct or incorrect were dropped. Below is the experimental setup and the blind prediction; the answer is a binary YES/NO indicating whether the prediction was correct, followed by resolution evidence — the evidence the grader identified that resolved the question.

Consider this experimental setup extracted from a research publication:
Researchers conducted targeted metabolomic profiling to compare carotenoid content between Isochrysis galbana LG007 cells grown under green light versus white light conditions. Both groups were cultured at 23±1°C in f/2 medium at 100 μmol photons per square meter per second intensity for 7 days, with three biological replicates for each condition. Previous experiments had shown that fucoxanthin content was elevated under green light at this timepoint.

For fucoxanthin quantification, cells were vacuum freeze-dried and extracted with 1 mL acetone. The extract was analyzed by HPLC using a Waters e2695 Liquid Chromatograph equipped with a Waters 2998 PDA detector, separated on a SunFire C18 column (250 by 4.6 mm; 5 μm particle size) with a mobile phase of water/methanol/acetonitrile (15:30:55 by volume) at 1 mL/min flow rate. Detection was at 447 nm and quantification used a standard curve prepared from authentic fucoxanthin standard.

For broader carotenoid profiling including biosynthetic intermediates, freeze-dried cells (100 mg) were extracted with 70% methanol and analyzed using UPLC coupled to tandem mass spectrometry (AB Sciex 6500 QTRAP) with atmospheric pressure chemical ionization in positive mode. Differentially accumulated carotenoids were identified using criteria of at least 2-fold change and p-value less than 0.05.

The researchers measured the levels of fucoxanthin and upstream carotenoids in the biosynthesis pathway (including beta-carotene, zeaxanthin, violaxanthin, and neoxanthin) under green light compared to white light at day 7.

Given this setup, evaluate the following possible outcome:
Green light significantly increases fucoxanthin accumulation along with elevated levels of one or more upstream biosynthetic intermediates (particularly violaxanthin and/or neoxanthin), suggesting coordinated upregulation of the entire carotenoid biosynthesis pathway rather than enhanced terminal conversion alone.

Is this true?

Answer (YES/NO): NO